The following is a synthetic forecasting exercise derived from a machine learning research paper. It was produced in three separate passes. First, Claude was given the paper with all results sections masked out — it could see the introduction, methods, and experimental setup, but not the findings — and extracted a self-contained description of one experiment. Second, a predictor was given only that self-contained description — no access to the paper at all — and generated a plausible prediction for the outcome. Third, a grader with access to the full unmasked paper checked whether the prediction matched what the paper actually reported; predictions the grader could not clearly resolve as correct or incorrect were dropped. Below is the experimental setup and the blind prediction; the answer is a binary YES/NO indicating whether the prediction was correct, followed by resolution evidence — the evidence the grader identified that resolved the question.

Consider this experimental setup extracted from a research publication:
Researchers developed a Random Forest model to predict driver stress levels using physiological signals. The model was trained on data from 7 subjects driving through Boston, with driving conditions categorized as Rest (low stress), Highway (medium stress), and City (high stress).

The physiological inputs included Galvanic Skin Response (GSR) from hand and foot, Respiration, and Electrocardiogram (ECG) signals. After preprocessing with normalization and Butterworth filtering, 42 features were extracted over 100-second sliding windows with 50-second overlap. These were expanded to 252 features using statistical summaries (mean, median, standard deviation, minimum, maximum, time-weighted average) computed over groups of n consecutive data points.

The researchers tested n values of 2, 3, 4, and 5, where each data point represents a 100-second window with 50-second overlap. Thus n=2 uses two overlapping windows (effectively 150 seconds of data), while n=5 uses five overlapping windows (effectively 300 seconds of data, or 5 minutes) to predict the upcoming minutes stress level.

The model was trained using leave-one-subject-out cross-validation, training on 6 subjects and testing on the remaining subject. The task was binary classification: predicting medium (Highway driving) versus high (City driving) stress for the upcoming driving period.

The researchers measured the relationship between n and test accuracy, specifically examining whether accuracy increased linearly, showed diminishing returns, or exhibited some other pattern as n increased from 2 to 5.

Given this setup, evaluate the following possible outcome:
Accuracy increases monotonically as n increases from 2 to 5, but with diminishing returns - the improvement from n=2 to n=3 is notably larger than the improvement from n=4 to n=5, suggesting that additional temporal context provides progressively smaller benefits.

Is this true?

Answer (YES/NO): NO